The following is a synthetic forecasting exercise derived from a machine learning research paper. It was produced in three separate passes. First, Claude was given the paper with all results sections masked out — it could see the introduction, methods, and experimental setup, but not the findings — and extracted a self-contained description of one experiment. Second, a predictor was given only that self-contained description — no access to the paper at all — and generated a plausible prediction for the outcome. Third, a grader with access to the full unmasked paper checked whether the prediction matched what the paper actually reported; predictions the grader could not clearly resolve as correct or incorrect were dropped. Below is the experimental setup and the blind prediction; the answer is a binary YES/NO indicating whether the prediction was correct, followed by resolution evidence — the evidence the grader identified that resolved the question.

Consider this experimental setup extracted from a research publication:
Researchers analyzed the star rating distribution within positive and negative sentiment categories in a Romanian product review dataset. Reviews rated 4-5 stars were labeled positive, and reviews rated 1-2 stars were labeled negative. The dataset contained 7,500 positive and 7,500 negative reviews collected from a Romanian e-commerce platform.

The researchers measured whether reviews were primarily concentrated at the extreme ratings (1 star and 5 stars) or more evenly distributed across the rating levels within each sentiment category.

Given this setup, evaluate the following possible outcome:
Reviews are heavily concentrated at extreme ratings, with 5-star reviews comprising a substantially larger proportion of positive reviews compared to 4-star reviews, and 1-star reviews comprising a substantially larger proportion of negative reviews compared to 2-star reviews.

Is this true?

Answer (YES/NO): YES